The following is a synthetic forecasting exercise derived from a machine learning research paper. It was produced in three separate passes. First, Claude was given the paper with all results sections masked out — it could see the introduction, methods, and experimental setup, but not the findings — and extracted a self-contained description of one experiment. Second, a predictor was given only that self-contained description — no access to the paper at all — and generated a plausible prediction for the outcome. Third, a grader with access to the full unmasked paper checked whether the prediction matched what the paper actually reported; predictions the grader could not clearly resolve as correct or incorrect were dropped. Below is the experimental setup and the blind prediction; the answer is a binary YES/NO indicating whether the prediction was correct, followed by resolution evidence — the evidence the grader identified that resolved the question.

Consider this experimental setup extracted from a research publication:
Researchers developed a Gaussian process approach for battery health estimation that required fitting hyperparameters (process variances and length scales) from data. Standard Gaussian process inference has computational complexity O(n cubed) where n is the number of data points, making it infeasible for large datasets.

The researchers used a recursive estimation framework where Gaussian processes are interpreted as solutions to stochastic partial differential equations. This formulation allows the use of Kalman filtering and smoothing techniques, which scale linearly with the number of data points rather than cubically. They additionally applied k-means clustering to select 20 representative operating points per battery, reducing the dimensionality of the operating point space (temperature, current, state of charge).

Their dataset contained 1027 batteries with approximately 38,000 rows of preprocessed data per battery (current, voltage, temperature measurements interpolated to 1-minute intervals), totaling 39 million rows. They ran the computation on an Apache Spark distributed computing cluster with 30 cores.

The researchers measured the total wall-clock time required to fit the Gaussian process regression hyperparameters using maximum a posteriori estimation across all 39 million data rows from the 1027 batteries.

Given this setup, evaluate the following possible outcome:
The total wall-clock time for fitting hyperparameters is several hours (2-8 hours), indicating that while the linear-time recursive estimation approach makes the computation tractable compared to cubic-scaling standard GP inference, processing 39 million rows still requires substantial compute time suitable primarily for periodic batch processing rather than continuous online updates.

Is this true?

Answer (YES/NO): NO